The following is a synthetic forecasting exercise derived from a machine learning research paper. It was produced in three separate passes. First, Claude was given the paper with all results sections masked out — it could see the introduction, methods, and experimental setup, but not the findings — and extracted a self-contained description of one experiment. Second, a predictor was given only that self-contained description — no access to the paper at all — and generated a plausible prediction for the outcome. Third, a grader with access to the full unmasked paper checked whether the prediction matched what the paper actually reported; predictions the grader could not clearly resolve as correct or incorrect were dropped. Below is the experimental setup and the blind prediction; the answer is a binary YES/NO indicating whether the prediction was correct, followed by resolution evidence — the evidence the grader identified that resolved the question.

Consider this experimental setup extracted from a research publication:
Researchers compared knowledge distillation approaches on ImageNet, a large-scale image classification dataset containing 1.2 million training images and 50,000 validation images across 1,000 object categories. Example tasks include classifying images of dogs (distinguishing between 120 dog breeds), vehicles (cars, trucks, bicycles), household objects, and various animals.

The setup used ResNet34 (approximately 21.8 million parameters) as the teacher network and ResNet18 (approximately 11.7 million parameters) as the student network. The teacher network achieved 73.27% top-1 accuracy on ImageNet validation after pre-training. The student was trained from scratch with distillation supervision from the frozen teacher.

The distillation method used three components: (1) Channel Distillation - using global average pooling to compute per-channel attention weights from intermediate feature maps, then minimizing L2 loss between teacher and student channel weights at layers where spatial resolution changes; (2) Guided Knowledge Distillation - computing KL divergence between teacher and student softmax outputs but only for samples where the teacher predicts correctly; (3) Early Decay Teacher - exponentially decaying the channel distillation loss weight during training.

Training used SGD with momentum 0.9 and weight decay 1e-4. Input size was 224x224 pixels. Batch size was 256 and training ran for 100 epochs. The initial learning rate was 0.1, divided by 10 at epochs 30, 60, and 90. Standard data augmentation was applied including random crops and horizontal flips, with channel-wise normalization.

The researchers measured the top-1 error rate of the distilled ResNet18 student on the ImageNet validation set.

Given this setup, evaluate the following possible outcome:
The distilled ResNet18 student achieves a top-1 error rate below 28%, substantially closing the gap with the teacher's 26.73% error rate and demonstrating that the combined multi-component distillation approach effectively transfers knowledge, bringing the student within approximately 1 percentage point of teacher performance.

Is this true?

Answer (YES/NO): YES